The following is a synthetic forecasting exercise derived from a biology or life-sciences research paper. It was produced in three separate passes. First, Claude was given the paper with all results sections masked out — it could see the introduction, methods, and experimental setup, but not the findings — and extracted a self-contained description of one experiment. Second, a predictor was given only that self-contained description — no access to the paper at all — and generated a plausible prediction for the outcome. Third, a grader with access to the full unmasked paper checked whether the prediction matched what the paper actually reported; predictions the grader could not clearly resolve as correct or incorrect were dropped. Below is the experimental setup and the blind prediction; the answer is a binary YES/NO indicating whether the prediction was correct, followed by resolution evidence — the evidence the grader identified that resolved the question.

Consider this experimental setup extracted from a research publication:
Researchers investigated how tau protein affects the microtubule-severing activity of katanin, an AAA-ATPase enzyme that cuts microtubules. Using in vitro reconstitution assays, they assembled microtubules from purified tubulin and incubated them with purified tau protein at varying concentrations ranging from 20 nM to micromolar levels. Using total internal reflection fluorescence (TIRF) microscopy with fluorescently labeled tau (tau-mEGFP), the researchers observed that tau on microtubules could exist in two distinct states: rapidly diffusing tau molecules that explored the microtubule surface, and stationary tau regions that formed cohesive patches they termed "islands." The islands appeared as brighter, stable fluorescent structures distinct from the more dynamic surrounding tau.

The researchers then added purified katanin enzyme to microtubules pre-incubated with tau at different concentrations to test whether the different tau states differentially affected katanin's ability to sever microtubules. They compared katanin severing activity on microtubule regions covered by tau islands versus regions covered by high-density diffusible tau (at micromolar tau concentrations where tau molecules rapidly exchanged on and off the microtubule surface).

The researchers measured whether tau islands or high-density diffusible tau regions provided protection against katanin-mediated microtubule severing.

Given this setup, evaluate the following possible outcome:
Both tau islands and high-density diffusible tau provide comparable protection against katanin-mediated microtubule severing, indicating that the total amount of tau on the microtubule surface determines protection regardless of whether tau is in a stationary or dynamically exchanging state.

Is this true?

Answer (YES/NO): NO